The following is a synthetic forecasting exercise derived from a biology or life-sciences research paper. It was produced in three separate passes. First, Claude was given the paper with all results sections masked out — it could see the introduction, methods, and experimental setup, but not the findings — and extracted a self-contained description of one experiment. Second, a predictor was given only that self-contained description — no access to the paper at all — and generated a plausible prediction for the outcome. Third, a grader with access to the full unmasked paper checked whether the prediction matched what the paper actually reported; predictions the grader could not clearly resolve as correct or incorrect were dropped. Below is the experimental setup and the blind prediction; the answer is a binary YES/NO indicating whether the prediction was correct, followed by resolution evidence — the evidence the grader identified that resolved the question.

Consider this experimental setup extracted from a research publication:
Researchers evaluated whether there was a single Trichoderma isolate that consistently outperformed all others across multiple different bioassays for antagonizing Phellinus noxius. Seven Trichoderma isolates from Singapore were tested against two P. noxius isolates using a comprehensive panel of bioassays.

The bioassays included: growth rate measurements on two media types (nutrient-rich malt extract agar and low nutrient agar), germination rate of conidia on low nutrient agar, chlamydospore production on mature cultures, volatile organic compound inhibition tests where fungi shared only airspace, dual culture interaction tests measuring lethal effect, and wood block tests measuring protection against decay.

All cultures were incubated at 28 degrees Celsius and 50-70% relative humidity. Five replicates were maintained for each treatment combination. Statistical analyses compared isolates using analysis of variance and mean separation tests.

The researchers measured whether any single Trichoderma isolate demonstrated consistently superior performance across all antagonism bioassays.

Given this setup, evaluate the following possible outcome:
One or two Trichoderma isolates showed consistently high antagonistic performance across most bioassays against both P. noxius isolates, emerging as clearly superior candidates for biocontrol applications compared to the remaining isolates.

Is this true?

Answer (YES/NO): NO